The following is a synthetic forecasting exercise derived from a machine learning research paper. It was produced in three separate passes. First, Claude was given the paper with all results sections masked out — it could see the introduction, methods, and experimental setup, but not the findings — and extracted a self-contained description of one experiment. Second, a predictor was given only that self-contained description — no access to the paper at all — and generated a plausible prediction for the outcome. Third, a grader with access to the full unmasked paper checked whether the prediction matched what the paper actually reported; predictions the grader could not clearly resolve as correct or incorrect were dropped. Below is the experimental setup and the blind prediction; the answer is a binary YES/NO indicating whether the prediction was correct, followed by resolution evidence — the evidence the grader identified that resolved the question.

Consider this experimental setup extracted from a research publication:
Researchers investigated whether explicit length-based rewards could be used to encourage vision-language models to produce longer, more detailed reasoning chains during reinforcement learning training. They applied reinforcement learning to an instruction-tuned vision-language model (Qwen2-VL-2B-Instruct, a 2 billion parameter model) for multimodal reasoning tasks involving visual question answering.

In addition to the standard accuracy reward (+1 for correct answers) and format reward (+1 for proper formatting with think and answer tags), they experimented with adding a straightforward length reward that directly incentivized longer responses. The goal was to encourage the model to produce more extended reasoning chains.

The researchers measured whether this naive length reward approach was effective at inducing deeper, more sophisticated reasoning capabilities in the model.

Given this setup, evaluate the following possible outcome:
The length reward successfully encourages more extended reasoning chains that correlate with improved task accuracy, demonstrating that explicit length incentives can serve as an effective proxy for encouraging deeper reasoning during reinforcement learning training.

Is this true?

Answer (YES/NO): NO